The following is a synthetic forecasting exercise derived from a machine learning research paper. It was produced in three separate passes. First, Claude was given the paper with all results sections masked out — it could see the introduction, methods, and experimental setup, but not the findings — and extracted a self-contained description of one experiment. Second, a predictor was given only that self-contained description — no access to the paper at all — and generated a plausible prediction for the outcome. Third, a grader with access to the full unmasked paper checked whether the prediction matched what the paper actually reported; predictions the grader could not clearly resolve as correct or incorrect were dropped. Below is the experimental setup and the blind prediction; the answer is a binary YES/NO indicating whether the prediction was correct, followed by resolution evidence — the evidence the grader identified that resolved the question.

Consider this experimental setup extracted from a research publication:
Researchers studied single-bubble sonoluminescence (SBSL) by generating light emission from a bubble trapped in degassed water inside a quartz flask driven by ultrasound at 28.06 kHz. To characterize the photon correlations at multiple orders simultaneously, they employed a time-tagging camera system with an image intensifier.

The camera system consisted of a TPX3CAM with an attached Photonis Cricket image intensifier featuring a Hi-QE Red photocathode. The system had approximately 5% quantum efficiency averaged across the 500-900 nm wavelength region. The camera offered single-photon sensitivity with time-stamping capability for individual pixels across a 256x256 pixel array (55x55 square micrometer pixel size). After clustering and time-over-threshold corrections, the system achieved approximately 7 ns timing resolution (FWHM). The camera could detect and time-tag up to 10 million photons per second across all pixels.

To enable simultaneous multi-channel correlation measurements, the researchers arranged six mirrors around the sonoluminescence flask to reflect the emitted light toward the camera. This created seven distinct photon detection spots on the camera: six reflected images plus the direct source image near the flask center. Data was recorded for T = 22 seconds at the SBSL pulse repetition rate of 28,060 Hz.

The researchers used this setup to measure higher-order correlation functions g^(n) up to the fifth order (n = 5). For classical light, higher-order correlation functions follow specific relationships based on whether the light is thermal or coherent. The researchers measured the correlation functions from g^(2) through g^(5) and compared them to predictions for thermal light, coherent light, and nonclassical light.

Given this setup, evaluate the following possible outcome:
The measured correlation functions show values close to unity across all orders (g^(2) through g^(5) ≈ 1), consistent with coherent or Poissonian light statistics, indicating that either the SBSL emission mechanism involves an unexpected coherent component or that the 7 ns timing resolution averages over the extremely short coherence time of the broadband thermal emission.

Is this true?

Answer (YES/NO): NO